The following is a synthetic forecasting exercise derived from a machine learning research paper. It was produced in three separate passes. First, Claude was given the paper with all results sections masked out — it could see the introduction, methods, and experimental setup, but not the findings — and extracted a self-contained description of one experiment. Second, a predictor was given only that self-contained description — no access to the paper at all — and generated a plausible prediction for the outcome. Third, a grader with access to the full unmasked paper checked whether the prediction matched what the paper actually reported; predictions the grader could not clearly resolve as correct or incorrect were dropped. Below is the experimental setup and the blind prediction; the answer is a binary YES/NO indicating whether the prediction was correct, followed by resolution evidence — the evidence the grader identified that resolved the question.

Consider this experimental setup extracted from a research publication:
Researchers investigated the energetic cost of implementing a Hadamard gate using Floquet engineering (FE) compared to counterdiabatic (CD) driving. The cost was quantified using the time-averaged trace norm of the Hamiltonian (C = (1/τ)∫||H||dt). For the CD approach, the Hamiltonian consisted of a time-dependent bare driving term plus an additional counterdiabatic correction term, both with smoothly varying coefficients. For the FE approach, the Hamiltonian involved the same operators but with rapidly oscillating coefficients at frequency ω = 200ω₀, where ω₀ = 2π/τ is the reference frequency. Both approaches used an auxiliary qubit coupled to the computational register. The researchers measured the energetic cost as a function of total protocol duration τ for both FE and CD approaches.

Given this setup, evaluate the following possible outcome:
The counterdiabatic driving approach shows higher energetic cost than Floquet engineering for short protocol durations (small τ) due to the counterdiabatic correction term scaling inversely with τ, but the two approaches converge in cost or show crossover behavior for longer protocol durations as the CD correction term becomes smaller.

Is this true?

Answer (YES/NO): NO